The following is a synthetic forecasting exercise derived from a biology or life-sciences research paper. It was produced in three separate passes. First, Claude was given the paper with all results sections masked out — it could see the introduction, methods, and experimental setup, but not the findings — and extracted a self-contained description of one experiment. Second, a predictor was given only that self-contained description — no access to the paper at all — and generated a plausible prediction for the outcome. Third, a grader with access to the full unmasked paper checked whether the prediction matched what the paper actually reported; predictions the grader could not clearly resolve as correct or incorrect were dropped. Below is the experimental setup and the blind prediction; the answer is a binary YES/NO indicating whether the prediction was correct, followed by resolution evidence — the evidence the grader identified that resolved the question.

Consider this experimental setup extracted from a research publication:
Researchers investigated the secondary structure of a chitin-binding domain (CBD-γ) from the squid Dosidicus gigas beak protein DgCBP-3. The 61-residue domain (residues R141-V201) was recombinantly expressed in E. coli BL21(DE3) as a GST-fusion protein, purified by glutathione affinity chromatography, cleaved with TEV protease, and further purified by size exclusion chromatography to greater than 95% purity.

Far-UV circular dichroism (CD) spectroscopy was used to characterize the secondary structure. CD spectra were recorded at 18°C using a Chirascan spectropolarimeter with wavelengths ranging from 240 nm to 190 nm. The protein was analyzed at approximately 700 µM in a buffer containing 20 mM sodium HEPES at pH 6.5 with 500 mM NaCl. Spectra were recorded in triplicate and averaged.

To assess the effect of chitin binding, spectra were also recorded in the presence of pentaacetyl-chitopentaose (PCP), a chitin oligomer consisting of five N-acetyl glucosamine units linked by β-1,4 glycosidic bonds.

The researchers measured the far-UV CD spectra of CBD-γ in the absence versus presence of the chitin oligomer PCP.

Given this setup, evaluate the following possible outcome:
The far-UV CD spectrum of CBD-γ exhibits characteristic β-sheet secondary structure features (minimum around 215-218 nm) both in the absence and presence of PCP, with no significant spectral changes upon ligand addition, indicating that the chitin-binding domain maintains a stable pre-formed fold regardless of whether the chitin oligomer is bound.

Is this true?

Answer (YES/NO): NO